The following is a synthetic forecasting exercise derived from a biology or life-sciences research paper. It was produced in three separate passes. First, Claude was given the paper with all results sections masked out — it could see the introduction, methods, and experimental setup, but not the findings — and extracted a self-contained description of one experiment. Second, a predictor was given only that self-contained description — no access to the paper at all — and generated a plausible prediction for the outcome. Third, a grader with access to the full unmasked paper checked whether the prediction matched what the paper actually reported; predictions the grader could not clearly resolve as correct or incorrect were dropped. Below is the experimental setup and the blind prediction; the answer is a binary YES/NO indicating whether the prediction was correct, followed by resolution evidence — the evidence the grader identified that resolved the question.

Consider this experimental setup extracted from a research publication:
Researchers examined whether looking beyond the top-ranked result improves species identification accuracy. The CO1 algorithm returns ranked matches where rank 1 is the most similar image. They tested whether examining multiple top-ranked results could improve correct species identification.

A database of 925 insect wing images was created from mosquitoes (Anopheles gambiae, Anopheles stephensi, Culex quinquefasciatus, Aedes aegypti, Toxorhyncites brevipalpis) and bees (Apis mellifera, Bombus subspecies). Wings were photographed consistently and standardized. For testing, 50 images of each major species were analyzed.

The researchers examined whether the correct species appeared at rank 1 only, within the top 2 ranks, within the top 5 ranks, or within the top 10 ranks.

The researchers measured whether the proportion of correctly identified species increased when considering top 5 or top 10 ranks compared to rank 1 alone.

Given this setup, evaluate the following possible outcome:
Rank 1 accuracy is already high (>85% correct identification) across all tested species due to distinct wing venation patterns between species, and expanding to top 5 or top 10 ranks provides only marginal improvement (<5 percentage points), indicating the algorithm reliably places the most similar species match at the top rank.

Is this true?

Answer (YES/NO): NO